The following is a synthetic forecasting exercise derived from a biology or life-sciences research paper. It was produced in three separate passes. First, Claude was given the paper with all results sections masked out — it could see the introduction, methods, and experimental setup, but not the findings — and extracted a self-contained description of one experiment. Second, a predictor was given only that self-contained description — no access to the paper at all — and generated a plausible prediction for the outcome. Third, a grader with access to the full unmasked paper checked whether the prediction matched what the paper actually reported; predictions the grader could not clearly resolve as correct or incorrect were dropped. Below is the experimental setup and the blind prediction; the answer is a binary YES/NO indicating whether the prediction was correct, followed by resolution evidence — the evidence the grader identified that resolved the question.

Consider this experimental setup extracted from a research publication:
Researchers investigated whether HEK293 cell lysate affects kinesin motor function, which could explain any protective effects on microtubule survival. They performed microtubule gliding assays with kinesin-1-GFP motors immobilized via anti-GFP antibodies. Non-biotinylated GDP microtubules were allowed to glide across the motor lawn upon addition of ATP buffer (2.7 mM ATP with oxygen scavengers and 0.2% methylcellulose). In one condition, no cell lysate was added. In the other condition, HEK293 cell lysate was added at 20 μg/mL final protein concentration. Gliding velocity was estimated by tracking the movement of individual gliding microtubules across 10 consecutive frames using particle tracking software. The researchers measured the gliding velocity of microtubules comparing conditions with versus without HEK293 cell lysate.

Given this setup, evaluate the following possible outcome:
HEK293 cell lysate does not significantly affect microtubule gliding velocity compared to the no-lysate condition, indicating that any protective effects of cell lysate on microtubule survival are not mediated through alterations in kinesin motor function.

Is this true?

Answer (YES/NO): YES